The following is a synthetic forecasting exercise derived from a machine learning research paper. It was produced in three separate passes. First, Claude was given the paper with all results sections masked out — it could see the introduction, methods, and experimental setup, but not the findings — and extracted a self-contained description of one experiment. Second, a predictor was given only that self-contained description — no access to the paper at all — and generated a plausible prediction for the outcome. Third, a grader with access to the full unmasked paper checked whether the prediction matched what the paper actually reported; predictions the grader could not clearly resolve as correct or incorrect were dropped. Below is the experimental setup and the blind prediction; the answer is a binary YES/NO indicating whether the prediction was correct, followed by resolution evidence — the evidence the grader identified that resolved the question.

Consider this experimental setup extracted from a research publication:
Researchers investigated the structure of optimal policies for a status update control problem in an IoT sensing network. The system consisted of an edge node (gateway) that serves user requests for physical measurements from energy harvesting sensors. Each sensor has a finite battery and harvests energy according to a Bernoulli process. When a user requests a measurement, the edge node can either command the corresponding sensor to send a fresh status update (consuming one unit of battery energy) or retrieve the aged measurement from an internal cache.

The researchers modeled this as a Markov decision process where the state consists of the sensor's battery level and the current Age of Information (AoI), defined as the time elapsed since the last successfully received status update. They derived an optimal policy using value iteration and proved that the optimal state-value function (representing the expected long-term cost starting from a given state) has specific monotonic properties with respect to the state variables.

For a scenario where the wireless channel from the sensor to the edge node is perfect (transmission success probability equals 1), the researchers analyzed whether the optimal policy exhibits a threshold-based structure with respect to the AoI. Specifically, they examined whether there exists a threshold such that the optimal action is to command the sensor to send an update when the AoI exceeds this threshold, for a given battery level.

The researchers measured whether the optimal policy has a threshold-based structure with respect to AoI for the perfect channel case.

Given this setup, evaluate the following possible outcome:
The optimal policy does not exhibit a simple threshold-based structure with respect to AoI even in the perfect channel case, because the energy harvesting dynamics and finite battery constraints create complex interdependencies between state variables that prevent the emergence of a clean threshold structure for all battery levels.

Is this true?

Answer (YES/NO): NO